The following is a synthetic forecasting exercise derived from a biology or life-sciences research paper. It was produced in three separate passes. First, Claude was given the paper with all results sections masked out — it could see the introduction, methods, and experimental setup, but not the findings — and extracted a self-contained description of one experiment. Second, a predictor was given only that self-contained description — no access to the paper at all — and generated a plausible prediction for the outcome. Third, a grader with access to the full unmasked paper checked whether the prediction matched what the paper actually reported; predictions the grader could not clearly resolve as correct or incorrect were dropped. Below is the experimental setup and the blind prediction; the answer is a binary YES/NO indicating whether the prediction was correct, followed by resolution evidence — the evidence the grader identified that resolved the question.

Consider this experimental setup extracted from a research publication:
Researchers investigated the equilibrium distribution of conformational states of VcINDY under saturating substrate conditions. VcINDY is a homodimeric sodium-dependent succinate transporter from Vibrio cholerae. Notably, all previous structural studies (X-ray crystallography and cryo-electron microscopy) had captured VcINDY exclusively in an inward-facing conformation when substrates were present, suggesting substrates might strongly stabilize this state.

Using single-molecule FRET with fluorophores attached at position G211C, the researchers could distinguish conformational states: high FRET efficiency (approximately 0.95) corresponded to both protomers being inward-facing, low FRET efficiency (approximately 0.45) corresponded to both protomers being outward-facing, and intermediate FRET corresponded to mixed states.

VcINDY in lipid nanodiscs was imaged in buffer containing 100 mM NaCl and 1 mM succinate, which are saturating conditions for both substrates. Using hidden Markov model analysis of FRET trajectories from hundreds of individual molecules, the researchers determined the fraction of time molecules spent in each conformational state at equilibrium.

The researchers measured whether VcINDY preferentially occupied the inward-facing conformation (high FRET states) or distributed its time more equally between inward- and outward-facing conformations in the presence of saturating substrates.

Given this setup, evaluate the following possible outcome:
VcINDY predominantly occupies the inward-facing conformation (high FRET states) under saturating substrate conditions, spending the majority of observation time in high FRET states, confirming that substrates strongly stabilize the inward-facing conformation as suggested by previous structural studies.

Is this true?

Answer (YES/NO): NO